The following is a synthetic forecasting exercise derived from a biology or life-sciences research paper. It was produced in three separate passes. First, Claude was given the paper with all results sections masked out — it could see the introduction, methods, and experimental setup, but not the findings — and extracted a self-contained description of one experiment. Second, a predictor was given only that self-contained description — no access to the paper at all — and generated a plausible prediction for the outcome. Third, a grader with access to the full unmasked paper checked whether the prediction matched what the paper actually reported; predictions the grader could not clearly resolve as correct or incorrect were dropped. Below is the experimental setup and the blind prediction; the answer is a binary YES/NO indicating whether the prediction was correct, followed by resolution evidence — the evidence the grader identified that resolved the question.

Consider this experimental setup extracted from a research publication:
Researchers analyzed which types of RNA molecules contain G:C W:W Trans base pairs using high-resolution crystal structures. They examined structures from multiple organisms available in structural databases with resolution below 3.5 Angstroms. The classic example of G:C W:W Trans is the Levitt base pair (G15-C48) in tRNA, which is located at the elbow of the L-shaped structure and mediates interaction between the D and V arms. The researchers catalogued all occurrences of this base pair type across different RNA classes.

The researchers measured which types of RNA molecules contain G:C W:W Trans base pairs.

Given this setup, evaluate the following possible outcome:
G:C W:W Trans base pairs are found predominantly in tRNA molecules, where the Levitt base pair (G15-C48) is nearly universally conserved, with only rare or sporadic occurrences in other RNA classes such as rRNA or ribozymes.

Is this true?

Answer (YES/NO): NO